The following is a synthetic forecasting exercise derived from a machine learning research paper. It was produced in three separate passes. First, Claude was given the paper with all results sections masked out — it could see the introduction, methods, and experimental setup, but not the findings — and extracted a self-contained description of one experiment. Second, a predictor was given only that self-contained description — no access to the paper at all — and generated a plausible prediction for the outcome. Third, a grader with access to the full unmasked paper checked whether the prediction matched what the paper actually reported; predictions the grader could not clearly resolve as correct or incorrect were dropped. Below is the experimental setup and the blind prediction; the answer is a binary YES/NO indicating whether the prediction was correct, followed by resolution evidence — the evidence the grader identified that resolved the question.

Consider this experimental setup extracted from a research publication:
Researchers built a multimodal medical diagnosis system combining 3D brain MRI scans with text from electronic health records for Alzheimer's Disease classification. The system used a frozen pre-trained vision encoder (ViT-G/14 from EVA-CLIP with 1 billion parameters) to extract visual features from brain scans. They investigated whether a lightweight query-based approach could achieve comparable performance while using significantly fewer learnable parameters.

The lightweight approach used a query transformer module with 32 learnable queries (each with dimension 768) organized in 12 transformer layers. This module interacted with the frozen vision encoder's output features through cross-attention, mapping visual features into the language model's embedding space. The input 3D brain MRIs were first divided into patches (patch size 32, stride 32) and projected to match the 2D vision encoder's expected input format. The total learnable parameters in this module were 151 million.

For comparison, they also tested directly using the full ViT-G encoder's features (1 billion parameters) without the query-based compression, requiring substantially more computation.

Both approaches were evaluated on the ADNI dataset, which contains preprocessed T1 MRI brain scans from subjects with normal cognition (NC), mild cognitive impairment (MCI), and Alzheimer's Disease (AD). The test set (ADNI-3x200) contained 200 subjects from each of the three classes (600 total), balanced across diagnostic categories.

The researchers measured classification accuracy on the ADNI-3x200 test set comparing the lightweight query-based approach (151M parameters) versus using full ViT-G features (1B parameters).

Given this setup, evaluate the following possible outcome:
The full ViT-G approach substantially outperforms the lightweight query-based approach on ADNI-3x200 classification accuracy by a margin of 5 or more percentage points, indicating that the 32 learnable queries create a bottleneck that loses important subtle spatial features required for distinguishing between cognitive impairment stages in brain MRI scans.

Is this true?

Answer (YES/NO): NO